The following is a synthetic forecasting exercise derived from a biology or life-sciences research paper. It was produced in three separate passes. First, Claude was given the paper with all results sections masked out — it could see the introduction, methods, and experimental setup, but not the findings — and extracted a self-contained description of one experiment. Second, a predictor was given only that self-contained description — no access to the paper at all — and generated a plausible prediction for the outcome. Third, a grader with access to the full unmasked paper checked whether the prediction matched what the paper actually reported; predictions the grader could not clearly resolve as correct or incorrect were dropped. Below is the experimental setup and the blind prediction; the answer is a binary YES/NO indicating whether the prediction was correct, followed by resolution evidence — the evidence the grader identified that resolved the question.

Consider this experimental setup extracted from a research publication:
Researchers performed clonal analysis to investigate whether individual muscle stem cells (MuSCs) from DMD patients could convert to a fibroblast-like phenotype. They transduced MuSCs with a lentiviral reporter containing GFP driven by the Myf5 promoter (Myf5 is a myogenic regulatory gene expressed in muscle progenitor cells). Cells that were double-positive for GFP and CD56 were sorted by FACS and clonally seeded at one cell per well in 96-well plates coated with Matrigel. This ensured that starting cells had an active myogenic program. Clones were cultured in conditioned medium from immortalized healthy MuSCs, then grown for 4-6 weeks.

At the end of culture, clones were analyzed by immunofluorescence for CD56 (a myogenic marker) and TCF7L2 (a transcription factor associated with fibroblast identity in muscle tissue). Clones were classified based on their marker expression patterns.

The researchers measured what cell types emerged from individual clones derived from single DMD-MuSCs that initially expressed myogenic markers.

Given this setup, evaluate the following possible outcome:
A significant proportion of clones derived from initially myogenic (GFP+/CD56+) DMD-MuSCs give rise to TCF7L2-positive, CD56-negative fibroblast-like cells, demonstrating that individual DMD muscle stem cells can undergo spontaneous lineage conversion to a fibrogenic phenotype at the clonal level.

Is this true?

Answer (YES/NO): YES